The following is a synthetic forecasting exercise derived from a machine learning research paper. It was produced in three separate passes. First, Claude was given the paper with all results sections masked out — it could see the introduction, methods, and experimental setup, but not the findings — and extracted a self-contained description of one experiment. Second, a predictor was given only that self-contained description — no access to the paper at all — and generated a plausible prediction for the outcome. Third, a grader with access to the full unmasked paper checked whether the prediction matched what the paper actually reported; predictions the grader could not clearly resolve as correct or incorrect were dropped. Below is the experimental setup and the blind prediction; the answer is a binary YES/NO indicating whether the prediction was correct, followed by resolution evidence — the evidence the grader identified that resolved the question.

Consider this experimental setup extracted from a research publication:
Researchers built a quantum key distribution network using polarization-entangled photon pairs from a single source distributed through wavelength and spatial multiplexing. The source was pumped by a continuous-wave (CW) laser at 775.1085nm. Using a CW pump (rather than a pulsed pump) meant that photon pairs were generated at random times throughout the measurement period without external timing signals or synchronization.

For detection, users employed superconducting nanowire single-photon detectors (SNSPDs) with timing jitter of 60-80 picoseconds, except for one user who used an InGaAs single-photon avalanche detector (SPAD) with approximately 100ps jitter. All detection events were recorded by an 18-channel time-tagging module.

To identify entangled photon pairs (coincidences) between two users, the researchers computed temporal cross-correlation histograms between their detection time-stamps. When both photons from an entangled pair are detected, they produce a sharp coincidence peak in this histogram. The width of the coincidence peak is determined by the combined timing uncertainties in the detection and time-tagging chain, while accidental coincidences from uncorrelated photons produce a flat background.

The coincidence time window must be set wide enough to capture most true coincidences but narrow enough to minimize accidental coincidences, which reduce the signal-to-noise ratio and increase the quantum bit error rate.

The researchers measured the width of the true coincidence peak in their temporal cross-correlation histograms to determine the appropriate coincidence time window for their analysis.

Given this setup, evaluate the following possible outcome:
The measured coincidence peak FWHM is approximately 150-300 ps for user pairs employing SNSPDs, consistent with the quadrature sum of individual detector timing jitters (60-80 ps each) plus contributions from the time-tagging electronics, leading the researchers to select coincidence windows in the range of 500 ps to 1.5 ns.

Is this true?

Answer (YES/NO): NO